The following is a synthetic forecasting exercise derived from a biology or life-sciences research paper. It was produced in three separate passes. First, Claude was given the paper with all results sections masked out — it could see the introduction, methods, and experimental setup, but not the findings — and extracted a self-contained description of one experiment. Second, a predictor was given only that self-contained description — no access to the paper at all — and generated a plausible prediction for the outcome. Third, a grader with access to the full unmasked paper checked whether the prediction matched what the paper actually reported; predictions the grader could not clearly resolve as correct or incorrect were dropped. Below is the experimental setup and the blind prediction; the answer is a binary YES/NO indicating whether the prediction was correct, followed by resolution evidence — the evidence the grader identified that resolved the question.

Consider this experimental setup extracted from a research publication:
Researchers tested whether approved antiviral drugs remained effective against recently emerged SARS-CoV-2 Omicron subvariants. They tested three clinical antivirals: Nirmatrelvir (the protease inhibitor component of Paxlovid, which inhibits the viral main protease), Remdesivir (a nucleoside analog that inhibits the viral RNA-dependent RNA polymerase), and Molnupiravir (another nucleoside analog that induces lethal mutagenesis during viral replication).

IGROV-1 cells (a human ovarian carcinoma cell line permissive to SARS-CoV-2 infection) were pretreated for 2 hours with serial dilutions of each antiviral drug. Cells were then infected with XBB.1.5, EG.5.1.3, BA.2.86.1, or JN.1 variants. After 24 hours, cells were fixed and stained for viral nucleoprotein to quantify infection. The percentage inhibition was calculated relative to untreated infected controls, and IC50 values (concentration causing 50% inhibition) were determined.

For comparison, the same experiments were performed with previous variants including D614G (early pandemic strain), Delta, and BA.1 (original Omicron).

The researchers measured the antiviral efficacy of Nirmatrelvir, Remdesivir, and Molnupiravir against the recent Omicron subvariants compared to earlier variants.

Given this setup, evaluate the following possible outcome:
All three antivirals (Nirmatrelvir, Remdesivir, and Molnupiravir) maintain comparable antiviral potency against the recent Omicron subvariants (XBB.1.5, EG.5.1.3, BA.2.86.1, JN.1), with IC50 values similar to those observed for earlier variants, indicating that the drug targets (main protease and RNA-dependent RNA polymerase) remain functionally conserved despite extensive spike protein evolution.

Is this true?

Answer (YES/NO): NO